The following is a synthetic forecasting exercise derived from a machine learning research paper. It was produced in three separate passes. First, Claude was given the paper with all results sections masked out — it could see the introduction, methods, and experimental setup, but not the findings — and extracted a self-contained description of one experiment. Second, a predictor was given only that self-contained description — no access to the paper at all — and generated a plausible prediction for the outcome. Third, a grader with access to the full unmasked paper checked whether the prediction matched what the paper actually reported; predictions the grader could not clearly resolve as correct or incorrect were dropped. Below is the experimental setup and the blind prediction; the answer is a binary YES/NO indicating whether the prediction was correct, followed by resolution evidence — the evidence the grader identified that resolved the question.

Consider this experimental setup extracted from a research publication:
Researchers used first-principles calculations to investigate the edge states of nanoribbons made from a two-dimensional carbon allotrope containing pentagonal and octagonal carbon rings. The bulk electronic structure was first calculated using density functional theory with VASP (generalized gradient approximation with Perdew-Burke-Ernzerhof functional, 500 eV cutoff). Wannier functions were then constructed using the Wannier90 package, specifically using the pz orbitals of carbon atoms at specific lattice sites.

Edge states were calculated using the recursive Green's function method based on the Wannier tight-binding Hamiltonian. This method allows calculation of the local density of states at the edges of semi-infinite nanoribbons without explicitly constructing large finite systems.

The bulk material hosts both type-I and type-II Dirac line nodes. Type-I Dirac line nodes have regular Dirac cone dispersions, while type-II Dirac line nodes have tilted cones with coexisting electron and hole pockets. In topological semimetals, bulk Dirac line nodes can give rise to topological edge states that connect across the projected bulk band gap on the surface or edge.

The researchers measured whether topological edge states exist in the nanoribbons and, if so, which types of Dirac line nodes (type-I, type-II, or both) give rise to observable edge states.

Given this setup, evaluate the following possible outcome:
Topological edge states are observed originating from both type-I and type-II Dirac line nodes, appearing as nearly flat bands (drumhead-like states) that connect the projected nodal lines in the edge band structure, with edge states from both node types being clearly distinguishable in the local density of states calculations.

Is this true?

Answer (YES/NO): NO